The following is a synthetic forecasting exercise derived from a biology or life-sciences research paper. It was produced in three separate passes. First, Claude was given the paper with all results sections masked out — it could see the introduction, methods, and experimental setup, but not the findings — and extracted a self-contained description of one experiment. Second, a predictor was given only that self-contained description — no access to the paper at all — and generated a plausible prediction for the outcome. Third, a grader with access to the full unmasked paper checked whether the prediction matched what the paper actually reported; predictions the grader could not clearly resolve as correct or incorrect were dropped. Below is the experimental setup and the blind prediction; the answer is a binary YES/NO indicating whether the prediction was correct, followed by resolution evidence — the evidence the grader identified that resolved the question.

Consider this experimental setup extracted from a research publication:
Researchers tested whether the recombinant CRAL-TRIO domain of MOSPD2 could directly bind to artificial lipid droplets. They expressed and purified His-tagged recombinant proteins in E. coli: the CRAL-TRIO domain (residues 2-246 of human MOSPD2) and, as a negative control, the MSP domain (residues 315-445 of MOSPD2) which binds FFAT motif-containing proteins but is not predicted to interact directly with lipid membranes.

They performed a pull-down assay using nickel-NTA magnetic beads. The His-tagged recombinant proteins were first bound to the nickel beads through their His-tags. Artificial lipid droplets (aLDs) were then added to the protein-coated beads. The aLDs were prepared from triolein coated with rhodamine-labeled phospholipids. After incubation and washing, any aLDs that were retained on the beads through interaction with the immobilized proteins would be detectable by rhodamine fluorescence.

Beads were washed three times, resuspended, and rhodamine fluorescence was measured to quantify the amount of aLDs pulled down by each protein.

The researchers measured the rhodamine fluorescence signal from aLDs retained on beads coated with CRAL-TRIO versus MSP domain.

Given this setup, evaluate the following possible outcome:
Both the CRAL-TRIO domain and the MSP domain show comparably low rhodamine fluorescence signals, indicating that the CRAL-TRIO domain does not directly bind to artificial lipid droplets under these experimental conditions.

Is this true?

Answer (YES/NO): NO